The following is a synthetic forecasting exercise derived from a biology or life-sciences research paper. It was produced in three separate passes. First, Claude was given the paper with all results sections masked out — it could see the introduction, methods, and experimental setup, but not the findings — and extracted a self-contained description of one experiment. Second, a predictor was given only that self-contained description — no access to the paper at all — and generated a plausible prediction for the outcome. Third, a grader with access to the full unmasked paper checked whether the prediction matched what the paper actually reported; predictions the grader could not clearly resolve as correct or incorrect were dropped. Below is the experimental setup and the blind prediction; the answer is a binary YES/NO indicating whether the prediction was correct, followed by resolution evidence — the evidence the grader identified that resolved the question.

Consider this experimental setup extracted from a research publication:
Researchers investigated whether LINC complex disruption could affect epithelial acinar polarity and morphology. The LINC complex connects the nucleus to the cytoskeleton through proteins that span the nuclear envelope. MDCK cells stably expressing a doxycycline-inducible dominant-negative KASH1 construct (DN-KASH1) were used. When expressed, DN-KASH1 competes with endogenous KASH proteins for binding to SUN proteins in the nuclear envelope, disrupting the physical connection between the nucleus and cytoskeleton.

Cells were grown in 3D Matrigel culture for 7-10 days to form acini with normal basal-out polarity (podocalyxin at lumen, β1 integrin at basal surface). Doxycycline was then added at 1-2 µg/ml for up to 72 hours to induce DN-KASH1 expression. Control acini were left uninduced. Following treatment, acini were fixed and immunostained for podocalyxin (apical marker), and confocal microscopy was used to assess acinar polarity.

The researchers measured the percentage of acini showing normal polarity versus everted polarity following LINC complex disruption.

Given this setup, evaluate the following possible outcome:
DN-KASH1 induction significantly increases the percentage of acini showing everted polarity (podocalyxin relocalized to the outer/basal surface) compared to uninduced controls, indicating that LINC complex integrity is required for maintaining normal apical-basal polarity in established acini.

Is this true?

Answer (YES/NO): YES